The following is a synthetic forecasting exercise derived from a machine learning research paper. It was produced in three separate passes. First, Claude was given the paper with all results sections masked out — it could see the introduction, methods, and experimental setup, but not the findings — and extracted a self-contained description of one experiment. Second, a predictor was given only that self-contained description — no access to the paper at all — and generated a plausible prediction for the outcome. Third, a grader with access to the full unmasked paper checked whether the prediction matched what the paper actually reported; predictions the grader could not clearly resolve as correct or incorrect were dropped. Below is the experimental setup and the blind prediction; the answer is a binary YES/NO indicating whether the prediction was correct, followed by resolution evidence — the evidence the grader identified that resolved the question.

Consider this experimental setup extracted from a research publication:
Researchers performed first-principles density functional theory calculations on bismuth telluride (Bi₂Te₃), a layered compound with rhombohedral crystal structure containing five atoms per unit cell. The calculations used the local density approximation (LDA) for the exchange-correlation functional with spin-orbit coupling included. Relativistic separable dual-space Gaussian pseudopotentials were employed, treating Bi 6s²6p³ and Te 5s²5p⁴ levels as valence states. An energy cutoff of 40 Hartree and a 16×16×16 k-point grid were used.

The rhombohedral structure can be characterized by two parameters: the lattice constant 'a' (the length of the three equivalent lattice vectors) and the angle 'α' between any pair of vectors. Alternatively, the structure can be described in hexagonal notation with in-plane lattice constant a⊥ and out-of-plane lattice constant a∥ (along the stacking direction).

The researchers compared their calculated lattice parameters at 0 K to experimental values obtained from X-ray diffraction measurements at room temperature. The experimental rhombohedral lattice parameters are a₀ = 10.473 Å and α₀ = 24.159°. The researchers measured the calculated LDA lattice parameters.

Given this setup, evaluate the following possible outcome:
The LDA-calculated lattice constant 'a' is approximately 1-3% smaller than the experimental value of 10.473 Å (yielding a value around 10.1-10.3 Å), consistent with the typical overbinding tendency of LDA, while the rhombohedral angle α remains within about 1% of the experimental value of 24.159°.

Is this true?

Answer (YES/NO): NO